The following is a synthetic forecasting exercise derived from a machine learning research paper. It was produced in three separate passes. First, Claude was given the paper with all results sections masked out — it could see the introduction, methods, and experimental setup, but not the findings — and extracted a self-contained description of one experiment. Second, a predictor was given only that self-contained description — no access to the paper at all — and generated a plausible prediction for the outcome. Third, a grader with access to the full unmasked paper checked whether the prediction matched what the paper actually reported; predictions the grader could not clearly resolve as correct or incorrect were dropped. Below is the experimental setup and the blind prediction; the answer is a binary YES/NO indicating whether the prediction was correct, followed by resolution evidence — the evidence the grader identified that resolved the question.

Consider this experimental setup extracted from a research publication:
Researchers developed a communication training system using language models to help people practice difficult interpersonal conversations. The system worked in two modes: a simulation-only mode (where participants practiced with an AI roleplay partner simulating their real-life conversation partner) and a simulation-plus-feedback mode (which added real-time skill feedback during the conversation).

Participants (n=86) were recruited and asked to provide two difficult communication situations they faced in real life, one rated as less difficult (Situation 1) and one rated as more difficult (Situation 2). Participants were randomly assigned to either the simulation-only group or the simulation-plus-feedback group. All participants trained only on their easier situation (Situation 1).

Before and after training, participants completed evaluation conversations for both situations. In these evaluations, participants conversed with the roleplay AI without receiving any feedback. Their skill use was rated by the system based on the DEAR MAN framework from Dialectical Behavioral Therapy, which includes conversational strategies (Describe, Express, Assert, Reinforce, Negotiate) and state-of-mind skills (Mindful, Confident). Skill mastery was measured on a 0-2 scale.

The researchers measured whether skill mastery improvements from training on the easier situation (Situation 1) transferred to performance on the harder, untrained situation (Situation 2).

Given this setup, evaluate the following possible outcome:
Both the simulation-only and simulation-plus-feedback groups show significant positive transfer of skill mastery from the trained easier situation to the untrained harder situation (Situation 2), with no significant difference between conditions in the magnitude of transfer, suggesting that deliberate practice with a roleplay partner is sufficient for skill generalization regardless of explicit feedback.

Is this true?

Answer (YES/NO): NO